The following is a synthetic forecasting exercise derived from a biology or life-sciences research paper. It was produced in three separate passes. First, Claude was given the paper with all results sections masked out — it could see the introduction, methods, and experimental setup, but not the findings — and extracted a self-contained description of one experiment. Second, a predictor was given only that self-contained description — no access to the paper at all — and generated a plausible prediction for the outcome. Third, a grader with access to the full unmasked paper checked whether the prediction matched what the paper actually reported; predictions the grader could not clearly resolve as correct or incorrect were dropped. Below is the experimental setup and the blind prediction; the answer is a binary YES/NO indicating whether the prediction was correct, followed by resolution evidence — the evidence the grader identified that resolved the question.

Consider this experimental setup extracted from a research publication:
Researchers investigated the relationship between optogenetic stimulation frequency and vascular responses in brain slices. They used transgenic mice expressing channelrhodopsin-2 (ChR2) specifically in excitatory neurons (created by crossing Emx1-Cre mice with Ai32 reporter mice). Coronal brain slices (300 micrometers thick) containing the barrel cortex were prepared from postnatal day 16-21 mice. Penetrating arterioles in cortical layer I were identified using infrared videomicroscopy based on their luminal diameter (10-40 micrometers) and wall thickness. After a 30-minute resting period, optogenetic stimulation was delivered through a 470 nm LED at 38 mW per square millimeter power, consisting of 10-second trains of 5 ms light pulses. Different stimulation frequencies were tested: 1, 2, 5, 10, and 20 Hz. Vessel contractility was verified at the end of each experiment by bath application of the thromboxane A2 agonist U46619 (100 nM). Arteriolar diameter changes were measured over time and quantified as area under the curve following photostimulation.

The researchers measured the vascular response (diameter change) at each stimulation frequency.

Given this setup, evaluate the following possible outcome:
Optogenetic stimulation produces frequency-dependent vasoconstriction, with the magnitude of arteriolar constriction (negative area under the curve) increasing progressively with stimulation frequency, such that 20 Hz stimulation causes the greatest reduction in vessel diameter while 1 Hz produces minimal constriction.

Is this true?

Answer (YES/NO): YES